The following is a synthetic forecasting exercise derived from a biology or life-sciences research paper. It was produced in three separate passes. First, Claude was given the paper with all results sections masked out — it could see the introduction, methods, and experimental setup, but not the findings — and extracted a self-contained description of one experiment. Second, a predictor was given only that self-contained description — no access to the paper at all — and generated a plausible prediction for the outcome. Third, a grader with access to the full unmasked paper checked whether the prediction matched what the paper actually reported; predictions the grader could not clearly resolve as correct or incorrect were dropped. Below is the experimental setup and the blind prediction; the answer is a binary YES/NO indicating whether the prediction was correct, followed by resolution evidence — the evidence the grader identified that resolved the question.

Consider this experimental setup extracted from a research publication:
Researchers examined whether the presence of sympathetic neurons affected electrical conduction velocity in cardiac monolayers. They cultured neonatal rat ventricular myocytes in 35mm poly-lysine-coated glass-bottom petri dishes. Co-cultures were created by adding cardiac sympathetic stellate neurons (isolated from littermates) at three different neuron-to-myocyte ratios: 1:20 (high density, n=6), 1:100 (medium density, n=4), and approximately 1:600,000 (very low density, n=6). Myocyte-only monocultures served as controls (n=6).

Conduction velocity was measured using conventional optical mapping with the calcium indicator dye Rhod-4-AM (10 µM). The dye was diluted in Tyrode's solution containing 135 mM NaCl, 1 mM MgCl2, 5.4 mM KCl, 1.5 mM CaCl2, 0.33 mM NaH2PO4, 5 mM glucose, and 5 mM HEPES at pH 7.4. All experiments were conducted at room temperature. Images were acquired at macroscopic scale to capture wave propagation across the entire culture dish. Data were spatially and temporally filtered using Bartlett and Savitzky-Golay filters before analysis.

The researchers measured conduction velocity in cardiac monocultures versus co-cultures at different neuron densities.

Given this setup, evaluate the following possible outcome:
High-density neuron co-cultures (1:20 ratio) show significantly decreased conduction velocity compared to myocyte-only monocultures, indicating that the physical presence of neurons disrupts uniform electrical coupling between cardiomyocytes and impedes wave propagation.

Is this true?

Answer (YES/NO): NO